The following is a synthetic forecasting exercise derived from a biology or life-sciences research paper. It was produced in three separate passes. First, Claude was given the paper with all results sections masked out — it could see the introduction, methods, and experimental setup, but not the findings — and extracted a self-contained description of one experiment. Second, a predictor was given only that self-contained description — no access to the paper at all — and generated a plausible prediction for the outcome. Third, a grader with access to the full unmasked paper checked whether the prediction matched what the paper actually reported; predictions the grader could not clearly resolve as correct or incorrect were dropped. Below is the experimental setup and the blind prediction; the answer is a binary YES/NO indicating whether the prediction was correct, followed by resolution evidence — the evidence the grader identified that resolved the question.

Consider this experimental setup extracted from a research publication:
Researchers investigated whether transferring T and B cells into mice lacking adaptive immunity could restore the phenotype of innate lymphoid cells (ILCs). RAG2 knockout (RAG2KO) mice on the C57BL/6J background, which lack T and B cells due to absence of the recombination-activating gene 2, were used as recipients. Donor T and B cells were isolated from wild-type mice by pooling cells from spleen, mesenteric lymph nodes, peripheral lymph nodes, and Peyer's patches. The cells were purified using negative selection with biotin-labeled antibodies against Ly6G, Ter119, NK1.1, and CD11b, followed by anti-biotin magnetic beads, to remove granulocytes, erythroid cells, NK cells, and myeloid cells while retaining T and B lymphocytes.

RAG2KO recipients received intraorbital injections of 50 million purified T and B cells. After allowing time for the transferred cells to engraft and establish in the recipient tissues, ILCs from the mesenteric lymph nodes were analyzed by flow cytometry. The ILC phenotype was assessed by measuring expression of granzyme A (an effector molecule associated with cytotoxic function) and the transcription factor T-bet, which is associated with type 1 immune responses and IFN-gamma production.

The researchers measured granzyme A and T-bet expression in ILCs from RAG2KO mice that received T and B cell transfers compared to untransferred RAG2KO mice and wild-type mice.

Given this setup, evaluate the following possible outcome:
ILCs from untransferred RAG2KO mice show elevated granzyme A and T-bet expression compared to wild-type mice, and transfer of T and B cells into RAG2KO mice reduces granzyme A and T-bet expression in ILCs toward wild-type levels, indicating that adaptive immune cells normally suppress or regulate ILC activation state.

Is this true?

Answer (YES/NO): YES